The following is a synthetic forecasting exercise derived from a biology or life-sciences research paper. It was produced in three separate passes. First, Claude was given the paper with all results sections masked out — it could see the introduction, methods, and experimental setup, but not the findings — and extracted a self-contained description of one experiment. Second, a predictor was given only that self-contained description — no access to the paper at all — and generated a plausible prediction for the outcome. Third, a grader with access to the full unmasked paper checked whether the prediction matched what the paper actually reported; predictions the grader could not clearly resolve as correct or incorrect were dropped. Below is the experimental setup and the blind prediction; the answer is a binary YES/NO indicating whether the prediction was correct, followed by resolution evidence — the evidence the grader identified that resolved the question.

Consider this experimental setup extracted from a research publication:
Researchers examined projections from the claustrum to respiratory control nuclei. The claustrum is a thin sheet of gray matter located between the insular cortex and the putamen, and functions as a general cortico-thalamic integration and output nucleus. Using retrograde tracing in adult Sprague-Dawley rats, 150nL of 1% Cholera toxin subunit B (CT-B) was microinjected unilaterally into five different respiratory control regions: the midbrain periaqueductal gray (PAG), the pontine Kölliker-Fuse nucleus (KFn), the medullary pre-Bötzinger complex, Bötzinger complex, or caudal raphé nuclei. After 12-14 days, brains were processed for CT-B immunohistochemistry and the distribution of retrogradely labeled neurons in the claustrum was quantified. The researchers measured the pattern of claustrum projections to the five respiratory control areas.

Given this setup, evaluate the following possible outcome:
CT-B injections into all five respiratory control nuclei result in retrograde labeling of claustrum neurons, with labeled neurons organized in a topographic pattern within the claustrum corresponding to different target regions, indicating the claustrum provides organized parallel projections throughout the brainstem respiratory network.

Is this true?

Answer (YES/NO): NO